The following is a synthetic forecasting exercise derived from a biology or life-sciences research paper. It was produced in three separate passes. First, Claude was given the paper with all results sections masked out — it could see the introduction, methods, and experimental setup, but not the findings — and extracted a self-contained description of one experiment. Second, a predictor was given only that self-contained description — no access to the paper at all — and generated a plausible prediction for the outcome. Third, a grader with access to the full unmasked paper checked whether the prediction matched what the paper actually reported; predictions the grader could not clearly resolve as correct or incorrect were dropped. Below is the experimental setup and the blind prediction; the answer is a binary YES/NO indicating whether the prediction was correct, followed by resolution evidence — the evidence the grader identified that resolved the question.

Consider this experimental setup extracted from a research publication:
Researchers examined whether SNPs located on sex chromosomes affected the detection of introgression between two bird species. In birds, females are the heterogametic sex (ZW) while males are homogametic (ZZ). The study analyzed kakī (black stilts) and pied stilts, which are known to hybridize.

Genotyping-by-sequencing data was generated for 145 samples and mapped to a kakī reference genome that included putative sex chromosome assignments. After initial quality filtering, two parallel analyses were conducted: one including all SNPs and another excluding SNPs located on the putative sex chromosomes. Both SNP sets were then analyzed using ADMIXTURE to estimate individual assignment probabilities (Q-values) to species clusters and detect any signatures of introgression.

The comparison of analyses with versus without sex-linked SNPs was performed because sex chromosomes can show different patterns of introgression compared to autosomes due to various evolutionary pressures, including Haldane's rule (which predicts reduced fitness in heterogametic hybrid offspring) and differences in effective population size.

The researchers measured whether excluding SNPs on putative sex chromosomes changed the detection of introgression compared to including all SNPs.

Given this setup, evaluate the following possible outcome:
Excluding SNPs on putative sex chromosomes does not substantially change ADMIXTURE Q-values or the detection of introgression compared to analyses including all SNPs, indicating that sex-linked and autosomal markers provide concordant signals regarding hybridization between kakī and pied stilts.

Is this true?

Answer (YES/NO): YES